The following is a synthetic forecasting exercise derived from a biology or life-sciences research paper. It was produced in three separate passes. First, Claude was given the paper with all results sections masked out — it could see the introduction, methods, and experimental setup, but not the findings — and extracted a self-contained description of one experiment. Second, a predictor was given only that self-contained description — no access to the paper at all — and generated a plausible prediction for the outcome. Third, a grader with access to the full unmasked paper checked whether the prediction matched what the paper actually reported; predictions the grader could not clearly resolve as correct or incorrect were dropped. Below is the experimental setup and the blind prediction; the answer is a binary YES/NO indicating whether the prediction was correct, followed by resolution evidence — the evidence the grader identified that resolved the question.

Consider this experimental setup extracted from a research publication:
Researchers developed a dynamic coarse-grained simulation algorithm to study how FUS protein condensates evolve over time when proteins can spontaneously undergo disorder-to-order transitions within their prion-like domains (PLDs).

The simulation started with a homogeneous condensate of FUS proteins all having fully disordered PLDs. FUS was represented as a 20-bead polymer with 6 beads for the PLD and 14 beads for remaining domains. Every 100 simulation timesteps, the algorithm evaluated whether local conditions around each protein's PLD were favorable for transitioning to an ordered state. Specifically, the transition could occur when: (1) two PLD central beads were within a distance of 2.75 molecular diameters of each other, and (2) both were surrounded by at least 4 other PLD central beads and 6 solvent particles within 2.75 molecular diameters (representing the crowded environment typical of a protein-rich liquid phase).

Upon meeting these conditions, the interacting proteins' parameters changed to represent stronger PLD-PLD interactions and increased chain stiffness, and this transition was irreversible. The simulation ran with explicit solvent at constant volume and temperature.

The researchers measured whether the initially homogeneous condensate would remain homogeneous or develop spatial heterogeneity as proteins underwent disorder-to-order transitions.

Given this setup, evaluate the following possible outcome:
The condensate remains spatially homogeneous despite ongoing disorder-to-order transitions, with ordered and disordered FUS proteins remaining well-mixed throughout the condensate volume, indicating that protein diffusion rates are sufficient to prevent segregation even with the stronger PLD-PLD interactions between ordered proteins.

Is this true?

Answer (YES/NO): NO